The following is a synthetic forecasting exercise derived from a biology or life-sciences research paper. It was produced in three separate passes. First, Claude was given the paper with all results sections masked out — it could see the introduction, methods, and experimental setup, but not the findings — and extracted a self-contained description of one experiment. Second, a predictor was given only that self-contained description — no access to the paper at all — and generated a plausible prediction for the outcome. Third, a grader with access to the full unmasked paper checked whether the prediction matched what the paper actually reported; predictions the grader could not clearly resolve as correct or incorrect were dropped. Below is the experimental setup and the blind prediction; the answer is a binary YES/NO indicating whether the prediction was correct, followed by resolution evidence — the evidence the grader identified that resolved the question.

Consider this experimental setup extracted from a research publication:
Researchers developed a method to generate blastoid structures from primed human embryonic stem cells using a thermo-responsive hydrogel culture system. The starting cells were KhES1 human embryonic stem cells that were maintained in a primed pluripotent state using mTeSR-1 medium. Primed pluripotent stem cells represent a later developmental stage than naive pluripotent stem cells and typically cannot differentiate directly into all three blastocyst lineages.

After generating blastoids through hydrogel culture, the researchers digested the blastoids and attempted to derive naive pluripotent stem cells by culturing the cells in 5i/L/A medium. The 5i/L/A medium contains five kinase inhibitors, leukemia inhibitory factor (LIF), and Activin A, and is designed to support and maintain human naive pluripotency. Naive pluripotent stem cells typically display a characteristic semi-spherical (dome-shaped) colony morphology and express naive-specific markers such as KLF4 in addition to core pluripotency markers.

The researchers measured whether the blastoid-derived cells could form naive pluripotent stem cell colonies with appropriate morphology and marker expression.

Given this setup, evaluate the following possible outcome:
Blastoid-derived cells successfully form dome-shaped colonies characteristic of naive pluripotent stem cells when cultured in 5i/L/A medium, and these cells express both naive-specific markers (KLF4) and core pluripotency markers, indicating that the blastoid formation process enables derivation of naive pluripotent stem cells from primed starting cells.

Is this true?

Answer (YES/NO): YES